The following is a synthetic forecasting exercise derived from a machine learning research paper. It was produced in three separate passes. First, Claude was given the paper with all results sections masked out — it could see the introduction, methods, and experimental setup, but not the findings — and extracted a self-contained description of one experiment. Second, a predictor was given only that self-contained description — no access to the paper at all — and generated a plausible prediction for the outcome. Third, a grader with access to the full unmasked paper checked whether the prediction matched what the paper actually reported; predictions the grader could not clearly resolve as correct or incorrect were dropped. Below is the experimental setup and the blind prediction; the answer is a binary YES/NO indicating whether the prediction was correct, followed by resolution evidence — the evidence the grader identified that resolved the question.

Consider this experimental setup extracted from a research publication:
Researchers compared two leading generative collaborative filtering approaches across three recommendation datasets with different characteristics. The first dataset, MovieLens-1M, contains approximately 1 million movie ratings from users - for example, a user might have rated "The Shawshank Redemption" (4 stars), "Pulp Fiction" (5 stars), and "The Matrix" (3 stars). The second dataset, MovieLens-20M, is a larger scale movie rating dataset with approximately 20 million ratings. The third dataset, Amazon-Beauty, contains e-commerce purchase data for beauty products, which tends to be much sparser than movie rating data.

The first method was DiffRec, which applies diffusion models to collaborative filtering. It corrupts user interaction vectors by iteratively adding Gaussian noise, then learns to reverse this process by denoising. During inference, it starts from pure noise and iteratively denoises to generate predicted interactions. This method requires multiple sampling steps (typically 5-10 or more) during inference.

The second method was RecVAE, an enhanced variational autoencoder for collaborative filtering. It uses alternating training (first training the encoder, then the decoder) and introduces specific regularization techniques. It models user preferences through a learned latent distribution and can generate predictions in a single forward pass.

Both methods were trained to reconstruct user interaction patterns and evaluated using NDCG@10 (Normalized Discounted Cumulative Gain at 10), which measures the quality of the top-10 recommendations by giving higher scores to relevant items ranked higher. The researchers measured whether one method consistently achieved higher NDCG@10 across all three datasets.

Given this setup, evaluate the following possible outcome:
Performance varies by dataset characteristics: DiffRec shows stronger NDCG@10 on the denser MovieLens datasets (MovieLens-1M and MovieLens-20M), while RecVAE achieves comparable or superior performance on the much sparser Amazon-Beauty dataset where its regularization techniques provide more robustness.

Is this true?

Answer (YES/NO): NO